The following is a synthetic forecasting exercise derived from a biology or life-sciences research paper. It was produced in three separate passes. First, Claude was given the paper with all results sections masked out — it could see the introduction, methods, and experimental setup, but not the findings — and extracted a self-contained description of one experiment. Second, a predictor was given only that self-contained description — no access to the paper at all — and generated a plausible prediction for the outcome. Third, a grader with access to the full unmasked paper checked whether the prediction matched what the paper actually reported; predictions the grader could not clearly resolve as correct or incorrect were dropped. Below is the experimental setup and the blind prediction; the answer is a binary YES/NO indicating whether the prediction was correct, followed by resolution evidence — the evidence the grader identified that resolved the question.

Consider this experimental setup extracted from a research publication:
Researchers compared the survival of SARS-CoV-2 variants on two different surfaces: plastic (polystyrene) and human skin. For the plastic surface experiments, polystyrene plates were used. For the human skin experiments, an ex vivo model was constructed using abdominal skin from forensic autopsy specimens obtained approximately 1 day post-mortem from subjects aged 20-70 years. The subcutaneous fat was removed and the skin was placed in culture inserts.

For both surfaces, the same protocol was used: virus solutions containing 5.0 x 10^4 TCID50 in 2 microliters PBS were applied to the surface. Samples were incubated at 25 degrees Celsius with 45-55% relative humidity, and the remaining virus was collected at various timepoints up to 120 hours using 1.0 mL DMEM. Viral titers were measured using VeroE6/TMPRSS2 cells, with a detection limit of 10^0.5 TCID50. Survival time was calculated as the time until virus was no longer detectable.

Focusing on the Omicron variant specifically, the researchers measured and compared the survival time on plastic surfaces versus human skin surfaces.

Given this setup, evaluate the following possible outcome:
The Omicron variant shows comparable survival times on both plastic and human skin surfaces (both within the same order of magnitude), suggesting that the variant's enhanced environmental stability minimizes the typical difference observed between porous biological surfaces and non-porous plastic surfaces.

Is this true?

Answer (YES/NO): NO